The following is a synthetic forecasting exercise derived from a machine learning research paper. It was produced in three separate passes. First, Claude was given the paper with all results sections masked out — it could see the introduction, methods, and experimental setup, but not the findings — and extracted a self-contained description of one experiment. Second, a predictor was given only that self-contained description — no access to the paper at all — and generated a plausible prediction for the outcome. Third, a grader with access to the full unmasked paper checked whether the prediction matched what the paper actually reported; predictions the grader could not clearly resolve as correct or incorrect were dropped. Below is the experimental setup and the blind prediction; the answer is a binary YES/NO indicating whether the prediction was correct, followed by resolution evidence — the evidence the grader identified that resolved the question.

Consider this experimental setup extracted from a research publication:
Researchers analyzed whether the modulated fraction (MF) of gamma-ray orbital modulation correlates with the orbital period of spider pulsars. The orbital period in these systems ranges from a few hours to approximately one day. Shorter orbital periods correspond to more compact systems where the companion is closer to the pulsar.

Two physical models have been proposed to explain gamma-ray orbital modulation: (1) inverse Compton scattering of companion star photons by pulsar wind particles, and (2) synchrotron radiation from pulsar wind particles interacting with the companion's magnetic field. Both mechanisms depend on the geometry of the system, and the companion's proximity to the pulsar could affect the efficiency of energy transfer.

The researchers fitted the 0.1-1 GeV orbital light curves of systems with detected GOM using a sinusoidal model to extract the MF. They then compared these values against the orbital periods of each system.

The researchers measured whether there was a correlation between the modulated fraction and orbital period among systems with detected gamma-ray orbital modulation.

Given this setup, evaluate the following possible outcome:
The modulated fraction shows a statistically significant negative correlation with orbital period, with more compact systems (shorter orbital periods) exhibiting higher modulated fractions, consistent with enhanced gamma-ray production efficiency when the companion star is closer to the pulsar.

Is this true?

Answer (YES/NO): NO